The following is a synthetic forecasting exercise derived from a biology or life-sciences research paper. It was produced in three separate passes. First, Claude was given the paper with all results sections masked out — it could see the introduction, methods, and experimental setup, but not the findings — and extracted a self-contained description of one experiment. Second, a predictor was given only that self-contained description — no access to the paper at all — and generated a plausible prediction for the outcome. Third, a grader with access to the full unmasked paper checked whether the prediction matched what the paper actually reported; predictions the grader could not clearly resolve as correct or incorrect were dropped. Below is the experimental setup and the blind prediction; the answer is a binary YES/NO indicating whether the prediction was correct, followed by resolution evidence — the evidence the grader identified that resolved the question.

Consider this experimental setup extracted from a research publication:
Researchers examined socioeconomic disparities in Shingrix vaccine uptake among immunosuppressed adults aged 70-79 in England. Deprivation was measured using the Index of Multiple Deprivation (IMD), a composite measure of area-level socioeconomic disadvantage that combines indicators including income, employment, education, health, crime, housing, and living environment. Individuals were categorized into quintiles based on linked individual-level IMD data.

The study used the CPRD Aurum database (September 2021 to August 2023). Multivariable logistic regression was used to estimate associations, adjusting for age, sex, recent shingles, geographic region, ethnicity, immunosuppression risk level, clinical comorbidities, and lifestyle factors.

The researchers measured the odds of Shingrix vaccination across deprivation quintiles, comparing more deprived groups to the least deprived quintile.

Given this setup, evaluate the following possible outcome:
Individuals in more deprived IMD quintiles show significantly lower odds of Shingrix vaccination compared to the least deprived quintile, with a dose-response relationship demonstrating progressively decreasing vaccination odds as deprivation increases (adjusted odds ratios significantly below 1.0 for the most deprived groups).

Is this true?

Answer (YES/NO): YES